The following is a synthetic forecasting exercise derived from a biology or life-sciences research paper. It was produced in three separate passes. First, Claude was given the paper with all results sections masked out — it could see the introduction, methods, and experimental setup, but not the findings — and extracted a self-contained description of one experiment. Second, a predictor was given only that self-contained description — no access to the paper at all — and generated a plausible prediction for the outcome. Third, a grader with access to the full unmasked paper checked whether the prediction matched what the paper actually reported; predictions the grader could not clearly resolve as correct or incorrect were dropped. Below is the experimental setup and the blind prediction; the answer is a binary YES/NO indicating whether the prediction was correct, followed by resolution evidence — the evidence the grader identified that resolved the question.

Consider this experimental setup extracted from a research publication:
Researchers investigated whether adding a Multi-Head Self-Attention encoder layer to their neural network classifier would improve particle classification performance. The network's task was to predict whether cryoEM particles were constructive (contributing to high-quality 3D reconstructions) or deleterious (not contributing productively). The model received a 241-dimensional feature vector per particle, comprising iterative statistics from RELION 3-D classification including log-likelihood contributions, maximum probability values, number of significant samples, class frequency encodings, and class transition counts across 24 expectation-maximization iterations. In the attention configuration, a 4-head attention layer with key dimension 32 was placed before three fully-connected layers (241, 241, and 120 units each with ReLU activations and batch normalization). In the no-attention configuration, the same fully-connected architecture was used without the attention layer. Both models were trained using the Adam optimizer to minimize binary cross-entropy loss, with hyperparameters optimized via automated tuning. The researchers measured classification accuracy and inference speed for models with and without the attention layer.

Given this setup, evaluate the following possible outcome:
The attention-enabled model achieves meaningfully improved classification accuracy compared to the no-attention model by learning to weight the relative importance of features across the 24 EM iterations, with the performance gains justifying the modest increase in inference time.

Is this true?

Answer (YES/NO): NO